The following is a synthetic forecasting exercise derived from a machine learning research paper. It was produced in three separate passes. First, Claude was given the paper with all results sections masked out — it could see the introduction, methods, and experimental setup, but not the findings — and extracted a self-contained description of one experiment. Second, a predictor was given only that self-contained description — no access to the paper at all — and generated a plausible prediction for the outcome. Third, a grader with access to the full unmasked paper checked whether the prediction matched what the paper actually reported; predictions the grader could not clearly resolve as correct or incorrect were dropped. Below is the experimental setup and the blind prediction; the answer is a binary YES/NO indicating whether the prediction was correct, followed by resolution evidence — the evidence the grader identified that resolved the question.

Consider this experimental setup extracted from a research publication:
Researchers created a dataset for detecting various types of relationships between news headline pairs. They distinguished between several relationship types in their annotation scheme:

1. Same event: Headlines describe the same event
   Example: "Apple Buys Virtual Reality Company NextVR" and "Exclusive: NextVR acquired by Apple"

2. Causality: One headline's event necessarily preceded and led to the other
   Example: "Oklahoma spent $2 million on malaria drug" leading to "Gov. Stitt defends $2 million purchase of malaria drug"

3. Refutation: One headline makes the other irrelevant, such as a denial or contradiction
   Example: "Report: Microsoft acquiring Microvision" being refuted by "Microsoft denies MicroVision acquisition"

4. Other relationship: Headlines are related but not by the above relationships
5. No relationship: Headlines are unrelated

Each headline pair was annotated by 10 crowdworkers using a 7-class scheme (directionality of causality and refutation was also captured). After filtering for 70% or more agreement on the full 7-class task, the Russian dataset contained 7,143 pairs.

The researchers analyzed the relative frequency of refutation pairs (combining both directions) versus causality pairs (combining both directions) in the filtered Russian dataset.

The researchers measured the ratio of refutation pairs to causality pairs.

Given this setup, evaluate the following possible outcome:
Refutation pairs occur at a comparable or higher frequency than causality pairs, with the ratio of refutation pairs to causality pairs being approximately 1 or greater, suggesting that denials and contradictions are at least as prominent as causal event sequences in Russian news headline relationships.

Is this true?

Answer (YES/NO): NO